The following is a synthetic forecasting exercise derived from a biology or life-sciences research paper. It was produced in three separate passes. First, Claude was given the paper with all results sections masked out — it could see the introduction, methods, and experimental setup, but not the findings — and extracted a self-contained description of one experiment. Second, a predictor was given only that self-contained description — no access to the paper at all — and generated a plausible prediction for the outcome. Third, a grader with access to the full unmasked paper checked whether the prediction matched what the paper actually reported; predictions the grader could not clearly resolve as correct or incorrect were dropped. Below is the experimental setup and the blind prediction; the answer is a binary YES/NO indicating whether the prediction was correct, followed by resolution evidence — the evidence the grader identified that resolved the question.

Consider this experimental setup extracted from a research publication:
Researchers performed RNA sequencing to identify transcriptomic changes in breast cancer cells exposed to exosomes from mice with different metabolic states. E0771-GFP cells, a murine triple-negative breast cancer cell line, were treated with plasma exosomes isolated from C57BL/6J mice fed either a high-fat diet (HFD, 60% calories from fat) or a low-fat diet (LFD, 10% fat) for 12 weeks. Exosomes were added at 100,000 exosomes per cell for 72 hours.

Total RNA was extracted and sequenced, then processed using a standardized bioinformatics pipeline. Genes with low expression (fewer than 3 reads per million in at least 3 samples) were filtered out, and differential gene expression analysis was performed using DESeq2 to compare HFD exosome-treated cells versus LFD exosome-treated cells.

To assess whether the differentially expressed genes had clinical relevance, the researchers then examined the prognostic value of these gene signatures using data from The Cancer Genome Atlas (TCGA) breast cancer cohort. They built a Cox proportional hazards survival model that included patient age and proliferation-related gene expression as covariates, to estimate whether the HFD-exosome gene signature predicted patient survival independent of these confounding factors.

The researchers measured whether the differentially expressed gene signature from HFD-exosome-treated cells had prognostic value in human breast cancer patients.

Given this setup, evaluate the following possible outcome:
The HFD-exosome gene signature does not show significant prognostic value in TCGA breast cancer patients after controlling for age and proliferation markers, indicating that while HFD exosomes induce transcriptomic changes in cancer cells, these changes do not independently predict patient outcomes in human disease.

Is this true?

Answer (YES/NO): NO